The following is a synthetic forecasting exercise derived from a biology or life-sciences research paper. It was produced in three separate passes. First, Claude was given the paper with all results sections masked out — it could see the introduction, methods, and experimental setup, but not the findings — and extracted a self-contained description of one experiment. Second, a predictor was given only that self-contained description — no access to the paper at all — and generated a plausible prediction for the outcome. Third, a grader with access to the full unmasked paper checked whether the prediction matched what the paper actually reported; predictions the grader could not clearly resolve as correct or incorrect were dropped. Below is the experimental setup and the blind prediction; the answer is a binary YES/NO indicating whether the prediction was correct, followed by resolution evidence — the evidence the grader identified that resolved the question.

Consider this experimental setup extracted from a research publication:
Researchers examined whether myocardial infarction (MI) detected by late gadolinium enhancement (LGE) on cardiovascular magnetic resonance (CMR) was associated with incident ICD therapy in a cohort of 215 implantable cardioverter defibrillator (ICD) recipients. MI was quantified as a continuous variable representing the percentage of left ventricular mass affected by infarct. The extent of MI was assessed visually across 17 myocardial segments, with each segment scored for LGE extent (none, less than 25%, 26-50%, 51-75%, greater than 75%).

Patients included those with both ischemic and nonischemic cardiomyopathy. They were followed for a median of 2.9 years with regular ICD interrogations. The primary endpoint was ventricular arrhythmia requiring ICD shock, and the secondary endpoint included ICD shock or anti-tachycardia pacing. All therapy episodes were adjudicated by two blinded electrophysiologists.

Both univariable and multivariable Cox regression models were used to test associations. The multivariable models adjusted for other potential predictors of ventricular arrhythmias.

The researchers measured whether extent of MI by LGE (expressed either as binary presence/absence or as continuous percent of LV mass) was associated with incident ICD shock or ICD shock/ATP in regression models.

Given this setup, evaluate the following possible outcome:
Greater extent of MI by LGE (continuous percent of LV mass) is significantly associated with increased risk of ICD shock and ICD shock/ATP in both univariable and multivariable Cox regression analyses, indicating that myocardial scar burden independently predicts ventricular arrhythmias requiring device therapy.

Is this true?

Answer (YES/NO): NO